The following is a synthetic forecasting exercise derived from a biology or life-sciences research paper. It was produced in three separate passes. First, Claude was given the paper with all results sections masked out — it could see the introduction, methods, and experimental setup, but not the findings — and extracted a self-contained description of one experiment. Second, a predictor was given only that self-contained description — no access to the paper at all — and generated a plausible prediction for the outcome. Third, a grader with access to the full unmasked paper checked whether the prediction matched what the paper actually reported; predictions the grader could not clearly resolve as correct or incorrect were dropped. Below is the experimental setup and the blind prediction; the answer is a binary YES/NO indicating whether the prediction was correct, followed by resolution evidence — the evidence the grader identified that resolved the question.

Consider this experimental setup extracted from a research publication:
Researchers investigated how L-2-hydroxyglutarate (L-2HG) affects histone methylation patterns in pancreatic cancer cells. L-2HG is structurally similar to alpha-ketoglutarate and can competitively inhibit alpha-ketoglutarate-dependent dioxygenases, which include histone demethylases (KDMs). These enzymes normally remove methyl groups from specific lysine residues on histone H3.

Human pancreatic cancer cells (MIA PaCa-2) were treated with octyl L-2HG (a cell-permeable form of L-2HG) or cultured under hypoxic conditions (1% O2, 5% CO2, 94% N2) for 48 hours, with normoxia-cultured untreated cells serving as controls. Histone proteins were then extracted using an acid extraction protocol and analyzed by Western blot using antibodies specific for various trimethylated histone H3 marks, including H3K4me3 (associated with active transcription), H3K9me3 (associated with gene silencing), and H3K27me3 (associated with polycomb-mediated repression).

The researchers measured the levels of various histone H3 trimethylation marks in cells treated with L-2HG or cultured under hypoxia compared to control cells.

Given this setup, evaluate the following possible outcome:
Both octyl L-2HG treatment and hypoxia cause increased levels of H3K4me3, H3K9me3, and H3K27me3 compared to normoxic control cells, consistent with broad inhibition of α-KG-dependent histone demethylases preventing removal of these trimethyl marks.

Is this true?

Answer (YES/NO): YES